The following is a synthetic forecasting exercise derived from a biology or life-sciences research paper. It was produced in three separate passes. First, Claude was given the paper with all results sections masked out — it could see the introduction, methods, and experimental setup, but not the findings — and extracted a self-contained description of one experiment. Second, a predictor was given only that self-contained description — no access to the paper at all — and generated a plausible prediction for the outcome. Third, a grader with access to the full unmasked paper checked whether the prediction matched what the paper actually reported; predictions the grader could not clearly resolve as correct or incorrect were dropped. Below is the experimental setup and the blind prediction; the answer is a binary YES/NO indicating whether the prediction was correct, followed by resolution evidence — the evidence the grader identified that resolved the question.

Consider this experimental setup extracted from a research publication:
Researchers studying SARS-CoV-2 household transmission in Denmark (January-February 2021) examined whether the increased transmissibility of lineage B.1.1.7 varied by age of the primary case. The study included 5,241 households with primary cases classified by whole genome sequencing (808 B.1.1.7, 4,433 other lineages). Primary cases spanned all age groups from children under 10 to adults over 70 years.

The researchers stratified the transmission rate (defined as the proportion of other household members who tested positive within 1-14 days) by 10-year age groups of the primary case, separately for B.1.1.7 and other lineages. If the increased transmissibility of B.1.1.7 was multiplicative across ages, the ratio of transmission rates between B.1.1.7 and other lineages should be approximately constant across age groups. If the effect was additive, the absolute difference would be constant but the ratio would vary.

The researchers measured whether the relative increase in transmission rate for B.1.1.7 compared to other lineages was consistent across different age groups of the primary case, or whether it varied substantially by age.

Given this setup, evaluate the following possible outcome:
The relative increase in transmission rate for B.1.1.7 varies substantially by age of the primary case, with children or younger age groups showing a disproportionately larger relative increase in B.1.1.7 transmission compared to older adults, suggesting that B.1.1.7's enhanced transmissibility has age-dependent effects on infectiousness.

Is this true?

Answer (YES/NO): NO